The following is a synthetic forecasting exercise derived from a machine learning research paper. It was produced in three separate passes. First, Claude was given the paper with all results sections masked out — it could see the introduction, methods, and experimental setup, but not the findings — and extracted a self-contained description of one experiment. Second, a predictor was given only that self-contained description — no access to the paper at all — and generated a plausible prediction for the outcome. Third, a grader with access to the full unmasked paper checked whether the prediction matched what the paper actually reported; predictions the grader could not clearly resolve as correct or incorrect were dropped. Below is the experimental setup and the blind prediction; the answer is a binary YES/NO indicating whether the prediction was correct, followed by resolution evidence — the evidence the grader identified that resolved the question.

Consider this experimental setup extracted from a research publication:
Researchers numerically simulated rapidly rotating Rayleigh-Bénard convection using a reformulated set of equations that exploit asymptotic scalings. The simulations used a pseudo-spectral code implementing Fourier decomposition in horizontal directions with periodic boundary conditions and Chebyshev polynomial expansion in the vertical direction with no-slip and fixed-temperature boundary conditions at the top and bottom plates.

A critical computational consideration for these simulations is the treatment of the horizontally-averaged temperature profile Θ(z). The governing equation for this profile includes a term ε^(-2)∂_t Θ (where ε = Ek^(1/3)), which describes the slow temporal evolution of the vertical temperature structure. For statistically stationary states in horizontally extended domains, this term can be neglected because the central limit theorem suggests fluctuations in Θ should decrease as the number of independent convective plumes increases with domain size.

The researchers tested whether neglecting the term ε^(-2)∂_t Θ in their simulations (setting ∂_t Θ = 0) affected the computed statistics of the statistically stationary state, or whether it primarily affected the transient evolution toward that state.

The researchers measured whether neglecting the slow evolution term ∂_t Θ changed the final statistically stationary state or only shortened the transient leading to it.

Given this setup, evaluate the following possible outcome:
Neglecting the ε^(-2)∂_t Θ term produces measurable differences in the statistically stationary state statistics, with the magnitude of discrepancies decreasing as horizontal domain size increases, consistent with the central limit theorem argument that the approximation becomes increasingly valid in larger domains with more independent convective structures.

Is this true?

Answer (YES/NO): NO